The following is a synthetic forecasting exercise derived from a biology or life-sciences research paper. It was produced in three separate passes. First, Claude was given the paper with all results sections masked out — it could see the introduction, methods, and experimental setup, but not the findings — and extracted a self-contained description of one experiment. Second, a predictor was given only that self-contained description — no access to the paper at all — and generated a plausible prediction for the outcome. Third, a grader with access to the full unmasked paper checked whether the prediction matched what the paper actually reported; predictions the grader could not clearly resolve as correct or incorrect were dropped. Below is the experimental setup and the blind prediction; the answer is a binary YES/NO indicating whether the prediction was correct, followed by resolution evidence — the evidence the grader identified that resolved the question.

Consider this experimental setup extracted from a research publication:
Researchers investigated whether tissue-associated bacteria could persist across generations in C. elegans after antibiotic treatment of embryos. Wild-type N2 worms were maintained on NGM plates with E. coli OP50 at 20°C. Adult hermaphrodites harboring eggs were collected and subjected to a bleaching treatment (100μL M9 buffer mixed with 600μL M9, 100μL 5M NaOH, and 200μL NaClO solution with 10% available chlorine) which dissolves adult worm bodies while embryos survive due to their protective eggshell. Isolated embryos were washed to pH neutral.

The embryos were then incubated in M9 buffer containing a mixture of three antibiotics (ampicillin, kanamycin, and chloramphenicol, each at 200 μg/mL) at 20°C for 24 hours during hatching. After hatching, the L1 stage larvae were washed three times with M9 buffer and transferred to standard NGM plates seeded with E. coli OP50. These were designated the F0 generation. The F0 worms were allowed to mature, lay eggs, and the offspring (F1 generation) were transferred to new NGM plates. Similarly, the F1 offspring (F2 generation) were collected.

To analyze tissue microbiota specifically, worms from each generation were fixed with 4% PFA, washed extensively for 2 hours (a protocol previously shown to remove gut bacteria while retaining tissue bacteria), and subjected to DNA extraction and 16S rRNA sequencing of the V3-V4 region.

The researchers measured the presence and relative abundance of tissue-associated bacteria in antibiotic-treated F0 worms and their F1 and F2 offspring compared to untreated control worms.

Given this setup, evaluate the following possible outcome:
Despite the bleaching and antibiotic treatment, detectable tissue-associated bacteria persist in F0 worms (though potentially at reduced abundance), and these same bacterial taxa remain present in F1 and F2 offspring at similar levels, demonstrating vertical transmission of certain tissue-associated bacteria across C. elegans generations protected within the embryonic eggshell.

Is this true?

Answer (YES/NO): NO